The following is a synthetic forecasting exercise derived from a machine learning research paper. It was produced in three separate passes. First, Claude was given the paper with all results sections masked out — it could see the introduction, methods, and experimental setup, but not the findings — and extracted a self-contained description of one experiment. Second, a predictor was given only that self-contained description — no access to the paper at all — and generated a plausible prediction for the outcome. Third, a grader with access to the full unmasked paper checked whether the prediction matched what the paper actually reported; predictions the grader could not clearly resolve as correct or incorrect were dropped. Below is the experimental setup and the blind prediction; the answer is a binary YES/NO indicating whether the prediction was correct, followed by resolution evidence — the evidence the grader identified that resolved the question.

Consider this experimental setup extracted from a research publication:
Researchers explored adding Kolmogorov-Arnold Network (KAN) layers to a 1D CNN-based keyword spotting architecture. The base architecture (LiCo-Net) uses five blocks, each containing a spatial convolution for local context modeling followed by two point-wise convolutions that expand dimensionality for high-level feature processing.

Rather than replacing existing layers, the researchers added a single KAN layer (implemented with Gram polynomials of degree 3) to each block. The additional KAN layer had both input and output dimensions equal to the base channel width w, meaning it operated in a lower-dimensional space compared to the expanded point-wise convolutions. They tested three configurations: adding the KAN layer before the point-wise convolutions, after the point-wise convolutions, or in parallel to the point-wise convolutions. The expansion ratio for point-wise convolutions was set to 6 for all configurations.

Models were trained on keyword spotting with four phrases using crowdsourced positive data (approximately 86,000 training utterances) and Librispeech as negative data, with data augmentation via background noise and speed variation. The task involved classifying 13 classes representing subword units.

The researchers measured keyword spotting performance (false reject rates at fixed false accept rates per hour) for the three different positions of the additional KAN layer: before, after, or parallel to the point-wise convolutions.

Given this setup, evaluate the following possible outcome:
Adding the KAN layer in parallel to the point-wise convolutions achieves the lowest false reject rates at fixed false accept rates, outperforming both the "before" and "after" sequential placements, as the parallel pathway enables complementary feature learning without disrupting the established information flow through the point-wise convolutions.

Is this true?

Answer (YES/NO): NO